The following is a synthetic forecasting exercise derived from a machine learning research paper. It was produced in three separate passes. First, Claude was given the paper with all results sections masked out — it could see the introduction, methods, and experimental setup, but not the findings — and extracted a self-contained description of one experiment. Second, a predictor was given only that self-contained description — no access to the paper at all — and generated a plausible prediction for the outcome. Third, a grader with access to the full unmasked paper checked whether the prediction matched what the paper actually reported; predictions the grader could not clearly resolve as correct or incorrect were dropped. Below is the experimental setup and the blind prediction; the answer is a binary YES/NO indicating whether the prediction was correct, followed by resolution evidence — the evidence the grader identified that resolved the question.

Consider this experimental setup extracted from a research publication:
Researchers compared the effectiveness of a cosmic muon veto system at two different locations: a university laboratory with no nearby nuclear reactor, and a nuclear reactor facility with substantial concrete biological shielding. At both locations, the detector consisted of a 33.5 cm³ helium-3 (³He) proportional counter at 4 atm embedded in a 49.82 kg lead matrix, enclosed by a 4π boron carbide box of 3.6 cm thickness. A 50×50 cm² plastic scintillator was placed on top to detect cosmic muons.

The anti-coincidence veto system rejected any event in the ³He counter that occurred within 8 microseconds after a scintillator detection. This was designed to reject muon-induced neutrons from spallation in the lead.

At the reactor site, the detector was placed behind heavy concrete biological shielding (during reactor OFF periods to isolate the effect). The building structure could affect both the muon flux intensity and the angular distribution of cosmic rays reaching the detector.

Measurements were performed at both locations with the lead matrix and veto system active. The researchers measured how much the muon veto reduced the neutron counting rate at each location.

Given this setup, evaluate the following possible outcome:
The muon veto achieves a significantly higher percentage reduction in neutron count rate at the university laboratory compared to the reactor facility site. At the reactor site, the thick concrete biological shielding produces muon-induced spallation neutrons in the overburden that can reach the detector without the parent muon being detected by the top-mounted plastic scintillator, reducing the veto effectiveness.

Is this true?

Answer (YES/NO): YES